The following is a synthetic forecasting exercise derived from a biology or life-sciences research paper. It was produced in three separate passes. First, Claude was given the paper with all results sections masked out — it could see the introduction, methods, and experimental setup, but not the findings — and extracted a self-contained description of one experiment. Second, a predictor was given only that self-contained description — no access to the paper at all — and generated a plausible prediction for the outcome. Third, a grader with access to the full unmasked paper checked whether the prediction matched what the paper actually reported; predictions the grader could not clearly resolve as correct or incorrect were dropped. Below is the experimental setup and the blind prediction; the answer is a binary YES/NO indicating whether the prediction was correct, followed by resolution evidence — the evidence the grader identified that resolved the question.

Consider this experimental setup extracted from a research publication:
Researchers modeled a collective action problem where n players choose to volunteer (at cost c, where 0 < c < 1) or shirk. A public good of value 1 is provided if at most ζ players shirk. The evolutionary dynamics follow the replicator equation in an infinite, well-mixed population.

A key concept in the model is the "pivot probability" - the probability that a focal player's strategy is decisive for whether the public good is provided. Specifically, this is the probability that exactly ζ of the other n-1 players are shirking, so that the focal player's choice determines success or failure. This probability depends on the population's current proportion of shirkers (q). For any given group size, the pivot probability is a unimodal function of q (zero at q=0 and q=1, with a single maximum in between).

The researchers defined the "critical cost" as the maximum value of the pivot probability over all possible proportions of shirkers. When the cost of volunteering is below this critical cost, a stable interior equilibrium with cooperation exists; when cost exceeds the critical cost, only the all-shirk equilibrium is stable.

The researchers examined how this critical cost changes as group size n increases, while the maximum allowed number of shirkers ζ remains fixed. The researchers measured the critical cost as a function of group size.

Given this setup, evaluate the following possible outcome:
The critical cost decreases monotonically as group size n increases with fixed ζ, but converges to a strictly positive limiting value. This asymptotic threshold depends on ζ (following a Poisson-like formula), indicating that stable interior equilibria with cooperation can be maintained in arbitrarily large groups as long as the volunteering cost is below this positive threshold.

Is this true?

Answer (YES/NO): YES